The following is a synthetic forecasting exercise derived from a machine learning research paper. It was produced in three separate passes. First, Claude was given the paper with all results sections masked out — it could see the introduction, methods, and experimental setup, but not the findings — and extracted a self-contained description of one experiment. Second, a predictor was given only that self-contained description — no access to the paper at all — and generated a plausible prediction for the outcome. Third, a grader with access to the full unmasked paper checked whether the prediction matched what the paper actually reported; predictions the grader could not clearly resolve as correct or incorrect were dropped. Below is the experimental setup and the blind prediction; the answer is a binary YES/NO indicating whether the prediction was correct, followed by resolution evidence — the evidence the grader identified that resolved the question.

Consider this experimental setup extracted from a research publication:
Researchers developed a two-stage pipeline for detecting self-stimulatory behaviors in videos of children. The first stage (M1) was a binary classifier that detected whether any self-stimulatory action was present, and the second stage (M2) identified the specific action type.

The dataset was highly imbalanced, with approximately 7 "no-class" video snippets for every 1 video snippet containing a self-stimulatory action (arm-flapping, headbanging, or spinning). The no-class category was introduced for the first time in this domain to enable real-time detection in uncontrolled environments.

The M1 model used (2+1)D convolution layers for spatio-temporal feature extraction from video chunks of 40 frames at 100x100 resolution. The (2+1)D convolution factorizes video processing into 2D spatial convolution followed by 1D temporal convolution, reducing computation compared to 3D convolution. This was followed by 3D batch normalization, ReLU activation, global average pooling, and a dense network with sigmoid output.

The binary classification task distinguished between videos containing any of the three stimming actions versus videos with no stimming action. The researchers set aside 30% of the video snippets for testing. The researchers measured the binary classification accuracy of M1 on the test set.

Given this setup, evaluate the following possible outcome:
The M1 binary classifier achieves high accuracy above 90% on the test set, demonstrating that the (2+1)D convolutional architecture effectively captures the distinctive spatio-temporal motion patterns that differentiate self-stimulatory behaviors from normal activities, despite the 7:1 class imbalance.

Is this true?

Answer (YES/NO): NO